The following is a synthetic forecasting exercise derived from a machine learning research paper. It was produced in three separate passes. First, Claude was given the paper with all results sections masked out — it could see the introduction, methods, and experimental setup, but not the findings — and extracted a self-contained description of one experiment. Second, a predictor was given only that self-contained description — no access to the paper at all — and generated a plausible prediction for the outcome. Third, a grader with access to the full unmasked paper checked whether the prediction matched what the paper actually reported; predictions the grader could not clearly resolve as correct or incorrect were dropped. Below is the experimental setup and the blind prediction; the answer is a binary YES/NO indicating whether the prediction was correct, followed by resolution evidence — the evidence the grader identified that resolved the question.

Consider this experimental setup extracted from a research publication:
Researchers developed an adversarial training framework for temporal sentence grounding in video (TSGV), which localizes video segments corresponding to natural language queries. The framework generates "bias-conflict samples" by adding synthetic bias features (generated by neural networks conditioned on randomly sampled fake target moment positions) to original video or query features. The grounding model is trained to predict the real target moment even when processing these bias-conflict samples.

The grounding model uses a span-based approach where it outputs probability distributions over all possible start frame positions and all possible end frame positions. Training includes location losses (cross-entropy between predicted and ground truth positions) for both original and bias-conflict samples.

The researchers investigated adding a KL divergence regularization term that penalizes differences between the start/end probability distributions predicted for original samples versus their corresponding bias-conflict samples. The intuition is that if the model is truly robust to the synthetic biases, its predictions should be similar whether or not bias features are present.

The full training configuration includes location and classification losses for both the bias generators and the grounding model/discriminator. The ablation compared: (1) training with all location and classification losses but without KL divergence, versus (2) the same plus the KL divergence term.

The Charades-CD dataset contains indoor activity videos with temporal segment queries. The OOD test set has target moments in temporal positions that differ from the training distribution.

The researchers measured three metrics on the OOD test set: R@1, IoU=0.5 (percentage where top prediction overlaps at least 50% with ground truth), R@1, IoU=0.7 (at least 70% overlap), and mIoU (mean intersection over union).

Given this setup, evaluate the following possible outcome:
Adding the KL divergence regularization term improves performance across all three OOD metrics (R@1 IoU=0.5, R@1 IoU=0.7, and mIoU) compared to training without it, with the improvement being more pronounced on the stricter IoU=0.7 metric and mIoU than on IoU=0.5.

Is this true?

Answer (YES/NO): NO